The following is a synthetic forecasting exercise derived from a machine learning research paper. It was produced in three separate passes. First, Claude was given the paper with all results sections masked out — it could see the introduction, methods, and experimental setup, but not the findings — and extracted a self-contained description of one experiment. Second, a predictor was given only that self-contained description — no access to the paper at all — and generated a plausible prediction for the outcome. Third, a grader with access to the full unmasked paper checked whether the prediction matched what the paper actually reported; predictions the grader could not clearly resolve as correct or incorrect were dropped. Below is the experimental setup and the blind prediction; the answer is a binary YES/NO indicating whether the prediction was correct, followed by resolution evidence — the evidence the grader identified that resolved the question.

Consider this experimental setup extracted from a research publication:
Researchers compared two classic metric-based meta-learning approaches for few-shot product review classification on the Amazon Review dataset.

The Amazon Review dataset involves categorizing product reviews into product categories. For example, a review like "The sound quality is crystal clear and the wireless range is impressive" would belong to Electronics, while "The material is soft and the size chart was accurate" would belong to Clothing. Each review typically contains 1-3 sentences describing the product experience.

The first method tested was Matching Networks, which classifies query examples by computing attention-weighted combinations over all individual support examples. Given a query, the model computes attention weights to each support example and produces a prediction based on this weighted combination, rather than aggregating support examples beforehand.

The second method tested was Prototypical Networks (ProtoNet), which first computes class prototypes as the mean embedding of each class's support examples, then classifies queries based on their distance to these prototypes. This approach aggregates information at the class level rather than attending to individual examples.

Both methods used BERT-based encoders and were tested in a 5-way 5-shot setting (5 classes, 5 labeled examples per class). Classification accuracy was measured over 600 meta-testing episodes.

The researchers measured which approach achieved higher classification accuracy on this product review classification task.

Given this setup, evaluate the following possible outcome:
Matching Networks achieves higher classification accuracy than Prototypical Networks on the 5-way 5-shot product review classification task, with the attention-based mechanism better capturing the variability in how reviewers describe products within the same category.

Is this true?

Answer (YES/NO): NO